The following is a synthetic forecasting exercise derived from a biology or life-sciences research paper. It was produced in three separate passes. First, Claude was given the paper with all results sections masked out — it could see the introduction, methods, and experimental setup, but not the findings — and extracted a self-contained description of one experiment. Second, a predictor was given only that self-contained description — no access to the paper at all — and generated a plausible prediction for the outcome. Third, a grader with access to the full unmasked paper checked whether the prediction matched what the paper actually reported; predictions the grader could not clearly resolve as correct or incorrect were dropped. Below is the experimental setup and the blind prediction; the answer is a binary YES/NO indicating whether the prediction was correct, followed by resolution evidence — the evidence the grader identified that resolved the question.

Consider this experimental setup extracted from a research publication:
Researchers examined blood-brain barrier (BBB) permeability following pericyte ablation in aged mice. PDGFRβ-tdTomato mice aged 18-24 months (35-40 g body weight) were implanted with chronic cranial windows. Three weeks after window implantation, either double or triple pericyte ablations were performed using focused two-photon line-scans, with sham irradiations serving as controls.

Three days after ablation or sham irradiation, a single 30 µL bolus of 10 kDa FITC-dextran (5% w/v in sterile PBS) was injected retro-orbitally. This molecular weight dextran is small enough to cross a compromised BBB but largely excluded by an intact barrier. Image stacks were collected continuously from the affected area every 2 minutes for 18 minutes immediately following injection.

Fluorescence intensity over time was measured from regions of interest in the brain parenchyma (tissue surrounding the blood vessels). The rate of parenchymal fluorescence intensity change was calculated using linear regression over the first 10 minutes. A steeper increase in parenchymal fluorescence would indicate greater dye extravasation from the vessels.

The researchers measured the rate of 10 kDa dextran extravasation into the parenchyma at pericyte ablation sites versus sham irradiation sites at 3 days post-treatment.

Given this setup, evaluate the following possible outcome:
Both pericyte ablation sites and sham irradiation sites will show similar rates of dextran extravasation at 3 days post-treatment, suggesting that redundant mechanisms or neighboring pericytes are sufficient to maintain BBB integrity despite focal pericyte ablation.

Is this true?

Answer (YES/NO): YES